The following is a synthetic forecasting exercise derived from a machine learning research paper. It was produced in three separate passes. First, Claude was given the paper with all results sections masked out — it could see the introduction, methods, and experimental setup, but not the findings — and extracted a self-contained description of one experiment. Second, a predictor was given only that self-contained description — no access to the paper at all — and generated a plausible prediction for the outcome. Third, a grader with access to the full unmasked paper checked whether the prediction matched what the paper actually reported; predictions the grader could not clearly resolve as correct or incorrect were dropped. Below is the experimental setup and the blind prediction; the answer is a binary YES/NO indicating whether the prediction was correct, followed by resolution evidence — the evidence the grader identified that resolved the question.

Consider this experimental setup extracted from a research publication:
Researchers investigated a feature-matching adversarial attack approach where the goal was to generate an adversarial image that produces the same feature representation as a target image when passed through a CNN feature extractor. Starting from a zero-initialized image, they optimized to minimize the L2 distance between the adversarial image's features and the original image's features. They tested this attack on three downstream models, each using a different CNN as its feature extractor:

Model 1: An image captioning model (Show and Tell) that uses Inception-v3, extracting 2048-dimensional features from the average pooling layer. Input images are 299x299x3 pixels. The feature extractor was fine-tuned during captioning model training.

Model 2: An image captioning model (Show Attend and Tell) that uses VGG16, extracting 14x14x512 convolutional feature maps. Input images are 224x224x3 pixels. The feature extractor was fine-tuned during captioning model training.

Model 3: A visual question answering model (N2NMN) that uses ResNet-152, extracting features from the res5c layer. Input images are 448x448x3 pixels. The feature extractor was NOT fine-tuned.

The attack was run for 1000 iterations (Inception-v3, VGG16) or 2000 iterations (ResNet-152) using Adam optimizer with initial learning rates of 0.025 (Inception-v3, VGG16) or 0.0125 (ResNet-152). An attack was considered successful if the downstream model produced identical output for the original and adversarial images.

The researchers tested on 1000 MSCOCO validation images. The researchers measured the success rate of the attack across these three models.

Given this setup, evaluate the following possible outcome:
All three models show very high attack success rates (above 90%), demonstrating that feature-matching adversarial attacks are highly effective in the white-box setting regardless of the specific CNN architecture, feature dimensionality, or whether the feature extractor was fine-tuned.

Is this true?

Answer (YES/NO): NO